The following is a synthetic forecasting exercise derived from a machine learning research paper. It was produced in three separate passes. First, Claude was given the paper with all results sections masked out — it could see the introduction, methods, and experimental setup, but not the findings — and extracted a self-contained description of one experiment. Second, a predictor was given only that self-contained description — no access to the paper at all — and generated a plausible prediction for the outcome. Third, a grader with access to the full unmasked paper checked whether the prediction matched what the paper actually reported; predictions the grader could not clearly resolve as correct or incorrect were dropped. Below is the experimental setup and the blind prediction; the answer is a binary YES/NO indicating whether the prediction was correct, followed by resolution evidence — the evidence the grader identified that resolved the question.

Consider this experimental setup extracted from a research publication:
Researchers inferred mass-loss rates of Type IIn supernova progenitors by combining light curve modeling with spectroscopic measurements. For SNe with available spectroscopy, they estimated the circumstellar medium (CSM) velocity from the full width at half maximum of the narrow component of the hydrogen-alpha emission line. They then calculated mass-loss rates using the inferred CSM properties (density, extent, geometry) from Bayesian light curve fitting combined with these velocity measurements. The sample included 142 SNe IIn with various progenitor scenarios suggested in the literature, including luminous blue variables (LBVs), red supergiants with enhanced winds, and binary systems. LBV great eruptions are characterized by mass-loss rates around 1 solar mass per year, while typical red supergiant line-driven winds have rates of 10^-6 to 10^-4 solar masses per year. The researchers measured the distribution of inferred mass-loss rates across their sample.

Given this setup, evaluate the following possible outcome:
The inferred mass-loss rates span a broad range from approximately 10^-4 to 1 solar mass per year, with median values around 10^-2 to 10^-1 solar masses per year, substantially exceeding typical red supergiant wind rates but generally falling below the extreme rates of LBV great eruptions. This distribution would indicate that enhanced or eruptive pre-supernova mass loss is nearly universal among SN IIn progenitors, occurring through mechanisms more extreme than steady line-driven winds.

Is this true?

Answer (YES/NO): NO